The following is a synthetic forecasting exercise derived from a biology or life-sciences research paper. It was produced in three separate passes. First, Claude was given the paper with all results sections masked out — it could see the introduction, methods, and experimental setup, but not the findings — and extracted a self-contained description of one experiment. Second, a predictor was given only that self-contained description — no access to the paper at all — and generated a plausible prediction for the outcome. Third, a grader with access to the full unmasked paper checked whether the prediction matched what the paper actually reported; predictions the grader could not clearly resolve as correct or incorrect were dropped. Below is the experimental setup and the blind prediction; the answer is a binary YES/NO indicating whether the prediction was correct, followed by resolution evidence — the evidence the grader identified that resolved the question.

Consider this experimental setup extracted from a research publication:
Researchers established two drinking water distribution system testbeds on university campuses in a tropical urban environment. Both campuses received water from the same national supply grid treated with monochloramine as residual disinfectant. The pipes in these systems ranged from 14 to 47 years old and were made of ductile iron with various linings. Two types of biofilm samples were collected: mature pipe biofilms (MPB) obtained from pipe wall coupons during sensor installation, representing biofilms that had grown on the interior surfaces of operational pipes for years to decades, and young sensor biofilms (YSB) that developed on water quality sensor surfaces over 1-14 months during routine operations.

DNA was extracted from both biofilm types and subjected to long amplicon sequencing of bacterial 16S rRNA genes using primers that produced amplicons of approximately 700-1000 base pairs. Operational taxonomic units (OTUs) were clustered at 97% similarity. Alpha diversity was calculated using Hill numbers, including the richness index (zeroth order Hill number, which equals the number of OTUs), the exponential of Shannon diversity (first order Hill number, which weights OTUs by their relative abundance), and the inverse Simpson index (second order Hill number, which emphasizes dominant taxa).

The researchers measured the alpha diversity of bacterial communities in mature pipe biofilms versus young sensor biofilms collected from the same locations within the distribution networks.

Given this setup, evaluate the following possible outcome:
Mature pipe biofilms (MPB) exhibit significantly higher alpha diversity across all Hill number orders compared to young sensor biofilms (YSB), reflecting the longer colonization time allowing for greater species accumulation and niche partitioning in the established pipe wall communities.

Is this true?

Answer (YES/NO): NO